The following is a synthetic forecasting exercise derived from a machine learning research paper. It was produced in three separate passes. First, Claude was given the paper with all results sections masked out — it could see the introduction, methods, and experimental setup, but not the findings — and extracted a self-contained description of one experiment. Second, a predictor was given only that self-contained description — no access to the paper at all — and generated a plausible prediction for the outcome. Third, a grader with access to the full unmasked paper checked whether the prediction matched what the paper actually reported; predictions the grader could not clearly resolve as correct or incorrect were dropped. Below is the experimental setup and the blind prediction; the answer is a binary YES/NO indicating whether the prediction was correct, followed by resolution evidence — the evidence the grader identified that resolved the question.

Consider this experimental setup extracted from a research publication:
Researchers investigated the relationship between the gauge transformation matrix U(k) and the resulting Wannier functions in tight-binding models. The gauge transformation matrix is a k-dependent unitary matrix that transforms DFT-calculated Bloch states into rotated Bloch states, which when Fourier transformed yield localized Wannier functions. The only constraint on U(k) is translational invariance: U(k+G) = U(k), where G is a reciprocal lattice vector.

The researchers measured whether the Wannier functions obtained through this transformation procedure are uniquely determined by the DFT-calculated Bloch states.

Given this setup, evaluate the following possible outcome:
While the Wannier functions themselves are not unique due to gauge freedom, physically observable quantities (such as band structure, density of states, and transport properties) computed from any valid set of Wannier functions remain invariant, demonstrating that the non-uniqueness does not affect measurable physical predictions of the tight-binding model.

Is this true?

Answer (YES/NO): YES